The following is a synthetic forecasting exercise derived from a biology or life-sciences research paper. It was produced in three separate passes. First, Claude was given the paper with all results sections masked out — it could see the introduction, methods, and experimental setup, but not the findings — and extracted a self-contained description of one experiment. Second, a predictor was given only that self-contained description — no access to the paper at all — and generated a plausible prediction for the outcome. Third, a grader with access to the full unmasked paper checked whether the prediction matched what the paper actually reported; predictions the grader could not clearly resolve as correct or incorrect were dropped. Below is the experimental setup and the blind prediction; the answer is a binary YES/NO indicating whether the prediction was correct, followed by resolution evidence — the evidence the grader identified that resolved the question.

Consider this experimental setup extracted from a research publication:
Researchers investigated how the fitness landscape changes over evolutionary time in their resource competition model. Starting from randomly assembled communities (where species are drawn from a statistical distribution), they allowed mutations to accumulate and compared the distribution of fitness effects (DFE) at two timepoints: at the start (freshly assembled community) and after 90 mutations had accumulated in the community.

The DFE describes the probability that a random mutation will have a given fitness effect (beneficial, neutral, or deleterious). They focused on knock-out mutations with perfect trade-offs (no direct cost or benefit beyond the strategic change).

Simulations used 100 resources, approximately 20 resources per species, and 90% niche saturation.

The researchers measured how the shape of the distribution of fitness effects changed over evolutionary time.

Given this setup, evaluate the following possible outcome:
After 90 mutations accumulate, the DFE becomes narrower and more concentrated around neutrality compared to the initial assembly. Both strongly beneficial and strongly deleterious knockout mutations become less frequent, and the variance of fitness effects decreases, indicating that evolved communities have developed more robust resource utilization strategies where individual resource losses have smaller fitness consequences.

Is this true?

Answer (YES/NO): NO